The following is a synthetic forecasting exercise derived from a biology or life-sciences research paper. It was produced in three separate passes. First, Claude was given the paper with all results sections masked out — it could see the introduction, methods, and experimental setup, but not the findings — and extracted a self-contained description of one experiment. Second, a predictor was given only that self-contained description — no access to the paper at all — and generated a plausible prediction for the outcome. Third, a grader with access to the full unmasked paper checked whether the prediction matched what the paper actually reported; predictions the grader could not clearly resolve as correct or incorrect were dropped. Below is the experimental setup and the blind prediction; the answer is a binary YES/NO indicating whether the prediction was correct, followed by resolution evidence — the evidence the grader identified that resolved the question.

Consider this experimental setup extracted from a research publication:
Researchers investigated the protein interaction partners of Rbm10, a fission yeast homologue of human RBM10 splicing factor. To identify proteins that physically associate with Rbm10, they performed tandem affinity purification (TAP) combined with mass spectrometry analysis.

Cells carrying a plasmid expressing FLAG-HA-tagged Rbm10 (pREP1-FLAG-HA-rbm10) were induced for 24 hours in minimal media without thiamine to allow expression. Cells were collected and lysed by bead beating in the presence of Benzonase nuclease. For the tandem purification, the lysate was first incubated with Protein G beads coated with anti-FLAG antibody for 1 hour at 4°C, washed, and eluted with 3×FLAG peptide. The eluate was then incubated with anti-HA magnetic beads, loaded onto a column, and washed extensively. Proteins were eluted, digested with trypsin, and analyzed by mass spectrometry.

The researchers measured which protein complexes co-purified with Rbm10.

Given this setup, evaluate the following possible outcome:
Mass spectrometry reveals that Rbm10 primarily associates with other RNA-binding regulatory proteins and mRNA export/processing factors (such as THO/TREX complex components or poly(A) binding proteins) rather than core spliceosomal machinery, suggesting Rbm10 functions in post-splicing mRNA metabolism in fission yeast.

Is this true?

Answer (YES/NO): NO